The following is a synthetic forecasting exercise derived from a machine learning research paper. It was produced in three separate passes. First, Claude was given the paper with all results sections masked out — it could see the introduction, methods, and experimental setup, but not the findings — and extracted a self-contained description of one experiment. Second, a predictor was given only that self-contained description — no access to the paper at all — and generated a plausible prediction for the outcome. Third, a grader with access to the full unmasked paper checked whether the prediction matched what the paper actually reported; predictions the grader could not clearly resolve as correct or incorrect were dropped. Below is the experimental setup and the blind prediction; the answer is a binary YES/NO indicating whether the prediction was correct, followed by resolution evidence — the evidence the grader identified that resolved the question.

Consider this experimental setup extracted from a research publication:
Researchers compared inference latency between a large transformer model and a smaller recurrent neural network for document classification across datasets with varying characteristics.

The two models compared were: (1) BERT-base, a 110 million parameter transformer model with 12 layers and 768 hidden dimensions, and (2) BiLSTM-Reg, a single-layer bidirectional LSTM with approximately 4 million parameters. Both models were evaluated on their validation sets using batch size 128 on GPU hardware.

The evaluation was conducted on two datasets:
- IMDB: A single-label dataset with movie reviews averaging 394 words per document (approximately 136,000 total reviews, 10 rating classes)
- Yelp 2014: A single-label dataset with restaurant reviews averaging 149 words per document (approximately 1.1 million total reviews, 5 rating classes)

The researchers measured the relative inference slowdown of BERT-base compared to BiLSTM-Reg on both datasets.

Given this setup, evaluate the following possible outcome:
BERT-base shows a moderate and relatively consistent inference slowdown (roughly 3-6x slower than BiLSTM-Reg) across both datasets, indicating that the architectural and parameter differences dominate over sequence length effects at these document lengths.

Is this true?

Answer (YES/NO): NO